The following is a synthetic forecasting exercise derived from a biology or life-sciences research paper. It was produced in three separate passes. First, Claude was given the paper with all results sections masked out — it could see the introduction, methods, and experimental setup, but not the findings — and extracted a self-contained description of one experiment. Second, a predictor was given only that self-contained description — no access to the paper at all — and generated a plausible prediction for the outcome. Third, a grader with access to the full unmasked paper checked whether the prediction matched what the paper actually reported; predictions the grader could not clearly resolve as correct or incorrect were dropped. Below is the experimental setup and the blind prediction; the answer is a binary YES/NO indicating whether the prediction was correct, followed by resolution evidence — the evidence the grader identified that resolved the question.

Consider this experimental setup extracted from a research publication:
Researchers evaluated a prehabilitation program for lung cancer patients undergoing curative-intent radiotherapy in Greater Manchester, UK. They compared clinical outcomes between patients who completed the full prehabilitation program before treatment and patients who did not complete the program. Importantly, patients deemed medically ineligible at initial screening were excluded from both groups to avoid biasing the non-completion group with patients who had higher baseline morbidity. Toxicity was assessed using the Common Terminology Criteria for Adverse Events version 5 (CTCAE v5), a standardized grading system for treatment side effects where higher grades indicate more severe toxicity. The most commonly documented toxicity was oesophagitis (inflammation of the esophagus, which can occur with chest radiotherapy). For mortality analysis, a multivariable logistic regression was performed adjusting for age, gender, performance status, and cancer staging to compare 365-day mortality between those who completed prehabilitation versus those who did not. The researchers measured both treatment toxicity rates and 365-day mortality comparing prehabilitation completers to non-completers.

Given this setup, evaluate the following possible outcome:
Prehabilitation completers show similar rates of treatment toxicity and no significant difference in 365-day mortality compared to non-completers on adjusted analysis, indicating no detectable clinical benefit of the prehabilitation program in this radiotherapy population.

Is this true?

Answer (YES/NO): NO